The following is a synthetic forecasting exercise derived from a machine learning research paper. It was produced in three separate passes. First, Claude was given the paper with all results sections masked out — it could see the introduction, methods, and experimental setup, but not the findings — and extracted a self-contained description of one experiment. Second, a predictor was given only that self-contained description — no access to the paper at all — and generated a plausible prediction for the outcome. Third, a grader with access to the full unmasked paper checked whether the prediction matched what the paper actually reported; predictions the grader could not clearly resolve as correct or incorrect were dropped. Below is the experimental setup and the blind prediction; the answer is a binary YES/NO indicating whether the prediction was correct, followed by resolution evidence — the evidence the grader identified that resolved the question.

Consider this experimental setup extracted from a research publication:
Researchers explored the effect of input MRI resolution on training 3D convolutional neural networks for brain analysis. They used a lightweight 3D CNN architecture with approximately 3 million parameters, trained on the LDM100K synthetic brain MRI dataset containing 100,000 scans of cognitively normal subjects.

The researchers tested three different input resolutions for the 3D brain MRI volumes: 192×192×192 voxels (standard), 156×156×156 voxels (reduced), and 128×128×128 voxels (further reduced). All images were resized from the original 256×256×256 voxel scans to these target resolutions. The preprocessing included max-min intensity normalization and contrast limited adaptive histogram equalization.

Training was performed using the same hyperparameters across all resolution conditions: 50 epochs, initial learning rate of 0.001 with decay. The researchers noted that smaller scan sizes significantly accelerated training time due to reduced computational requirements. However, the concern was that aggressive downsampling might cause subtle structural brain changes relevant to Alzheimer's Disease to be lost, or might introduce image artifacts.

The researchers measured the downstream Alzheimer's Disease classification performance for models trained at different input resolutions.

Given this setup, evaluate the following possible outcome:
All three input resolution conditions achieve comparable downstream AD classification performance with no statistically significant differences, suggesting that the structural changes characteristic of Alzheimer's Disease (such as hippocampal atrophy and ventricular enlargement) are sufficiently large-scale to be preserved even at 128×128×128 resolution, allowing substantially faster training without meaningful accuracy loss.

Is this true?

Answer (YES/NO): NO